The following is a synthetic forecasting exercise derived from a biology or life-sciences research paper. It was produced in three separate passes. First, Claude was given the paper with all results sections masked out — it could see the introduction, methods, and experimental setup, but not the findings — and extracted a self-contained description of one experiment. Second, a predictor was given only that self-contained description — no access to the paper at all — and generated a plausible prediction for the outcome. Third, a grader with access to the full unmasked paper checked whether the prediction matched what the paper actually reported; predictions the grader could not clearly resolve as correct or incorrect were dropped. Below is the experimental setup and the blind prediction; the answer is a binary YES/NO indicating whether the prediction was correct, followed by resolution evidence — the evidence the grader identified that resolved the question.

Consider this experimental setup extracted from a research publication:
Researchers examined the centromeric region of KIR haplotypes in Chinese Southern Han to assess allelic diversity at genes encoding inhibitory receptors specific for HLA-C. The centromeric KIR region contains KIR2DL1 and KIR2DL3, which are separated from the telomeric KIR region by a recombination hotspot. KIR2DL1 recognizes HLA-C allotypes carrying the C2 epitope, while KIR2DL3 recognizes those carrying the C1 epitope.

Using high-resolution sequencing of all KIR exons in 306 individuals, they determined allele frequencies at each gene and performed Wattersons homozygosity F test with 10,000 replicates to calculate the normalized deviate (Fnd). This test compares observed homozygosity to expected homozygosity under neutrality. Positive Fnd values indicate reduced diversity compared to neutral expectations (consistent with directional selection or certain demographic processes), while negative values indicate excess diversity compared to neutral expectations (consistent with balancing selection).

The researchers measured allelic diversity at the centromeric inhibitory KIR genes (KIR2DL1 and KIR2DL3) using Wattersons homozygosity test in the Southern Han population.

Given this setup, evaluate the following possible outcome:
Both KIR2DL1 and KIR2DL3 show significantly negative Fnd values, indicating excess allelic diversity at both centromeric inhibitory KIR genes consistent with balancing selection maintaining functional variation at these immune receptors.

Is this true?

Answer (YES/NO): NO